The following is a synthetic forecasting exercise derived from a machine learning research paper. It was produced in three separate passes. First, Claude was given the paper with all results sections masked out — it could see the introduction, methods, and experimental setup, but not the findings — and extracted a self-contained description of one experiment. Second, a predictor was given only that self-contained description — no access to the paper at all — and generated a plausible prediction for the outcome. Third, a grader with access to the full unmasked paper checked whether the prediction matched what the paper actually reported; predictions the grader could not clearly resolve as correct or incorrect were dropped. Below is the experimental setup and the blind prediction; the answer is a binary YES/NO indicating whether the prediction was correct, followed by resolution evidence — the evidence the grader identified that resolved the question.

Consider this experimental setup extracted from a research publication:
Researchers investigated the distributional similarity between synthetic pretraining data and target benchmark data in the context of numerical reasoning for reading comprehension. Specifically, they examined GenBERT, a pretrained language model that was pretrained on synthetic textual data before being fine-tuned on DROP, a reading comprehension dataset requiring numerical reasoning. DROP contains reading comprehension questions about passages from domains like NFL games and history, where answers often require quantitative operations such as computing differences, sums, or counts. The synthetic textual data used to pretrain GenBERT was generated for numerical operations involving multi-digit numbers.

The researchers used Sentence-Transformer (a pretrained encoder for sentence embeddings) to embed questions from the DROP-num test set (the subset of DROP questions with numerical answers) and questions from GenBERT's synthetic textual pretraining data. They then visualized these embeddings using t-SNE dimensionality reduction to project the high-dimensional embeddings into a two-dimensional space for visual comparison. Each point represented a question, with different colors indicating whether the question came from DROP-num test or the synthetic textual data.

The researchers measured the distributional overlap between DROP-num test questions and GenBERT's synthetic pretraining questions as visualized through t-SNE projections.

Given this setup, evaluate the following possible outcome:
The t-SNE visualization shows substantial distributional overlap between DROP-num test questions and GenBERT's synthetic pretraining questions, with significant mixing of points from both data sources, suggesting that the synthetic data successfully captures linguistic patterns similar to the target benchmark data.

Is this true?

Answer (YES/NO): YES